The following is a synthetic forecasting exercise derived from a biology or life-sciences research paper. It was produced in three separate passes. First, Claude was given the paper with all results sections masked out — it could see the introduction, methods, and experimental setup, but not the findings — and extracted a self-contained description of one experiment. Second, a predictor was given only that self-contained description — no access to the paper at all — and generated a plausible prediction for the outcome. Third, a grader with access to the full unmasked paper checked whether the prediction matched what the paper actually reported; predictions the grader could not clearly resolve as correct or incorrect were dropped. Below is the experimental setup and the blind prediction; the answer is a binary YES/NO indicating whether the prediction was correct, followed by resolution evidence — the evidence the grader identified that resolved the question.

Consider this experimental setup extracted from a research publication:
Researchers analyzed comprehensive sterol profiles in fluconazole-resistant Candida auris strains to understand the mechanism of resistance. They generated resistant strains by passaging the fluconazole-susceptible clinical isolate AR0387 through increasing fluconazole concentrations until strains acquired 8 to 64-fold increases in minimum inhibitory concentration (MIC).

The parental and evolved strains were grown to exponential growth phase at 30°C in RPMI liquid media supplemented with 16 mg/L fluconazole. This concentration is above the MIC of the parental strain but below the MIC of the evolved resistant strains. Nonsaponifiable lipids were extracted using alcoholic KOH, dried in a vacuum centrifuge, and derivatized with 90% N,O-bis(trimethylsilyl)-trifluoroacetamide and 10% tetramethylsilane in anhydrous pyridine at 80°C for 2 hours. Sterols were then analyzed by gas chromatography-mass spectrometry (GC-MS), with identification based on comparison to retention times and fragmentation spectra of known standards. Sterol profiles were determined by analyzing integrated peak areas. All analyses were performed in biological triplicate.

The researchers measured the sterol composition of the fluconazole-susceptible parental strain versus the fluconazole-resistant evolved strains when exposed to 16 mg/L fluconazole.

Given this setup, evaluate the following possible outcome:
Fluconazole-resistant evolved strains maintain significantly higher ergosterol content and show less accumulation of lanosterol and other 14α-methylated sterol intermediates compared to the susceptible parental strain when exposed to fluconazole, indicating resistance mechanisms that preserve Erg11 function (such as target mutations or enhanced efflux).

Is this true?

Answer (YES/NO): YES